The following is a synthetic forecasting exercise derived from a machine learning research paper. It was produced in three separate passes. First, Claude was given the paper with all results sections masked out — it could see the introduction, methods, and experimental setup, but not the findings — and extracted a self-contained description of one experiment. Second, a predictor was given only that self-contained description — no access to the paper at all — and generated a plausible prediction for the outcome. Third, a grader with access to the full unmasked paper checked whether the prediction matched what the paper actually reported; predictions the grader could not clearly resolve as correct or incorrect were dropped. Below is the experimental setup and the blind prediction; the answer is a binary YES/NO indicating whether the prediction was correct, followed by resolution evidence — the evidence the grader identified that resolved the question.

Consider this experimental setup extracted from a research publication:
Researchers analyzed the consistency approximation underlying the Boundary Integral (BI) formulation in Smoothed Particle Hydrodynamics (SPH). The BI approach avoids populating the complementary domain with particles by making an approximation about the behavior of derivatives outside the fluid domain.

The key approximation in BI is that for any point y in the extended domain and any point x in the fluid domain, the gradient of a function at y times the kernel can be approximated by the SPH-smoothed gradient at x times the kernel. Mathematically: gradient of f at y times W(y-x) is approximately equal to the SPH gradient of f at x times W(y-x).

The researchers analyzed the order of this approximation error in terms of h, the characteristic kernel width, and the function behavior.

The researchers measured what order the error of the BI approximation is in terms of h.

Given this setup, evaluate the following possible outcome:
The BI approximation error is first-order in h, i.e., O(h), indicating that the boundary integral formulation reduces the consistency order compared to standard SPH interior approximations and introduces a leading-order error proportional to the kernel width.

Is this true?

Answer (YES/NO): YES